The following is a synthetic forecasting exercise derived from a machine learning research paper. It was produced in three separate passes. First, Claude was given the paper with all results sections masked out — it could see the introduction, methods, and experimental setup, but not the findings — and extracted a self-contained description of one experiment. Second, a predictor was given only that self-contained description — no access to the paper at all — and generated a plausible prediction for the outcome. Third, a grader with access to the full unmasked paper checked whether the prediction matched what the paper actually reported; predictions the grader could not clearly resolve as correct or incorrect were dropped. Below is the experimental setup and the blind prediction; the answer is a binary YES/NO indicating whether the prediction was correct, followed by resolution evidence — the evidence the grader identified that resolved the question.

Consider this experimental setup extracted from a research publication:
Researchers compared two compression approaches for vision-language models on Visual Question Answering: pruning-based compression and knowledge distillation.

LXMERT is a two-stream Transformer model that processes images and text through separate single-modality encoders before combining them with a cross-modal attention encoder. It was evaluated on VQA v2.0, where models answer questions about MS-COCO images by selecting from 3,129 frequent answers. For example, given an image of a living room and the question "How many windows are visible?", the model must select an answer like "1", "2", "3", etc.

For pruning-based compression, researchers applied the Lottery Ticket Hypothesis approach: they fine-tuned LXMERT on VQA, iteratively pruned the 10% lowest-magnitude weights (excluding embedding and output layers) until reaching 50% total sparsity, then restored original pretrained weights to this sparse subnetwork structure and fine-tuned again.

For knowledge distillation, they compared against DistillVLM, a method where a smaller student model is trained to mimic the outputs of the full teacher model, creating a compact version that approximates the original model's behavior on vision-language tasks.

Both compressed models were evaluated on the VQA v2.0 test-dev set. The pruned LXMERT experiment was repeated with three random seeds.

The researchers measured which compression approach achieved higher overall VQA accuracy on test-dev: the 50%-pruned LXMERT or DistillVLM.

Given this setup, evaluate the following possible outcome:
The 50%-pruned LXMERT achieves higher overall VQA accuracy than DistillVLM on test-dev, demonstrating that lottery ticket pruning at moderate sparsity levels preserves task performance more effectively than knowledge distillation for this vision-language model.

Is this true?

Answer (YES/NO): YES